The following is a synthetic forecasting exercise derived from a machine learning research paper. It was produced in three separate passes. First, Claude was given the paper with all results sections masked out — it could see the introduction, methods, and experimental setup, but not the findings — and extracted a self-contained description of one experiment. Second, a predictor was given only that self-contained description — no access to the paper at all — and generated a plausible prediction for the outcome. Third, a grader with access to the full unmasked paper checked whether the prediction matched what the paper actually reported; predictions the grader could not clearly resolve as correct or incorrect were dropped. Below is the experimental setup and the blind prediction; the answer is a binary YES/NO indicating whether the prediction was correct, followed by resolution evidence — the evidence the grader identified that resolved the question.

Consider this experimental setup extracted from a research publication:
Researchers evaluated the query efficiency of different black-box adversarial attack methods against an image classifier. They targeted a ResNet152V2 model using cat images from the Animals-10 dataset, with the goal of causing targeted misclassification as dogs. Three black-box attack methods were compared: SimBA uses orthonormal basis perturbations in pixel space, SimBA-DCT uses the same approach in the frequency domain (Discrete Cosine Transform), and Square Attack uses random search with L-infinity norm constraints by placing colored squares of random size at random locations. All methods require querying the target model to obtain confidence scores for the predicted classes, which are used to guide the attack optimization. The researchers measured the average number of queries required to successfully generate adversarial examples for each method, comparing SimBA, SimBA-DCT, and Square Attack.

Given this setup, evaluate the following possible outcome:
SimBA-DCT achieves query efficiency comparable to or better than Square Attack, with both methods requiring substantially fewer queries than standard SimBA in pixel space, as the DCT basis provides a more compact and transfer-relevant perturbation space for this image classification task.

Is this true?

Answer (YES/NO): YES